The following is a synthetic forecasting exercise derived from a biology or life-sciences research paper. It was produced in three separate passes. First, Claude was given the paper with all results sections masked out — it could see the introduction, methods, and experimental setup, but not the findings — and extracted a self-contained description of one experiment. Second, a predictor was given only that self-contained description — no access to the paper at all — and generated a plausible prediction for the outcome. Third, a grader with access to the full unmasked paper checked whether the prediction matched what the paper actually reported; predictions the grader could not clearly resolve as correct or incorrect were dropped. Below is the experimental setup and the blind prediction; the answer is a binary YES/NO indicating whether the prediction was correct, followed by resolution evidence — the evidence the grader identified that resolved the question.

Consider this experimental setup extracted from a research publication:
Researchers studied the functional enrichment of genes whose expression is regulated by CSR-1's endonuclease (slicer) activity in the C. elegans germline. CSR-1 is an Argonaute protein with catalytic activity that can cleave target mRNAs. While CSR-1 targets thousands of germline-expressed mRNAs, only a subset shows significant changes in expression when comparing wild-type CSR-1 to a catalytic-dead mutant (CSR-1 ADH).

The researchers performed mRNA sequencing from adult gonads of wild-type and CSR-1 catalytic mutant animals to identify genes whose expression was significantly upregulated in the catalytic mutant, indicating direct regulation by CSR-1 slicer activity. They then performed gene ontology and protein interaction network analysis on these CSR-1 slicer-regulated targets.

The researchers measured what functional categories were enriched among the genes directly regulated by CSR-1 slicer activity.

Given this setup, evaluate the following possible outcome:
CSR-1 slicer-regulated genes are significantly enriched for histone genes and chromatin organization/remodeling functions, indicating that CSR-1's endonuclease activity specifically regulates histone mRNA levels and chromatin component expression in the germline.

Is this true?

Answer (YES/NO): NO